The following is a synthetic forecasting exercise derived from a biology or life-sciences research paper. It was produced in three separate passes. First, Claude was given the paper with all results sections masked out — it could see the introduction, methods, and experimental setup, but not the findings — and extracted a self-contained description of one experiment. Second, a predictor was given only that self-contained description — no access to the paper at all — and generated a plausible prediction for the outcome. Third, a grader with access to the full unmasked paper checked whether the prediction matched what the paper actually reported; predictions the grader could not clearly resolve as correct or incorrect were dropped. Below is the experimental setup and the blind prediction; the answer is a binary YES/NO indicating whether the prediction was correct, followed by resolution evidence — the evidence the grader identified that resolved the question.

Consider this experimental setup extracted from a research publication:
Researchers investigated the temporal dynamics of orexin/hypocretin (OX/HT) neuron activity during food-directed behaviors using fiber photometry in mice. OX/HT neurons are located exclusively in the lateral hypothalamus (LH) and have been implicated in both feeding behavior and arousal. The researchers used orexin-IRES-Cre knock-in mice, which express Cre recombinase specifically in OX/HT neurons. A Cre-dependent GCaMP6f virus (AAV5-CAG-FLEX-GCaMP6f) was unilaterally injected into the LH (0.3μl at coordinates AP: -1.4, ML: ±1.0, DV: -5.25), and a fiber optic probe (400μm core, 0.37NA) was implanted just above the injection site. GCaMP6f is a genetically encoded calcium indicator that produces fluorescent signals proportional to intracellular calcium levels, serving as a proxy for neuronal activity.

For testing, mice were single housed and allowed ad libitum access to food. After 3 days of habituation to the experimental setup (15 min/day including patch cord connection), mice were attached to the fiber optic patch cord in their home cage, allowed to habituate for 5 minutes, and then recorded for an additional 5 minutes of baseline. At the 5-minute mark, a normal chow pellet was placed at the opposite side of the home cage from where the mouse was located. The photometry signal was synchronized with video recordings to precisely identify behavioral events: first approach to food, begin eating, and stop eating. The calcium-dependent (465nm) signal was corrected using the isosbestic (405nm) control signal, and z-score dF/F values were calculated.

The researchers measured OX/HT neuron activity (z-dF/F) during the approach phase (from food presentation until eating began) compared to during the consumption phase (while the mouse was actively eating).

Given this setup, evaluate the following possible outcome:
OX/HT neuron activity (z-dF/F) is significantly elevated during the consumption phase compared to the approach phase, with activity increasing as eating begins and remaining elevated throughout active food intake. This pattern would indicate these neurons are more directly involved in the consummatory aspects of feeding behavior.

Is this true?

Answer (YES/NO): NO